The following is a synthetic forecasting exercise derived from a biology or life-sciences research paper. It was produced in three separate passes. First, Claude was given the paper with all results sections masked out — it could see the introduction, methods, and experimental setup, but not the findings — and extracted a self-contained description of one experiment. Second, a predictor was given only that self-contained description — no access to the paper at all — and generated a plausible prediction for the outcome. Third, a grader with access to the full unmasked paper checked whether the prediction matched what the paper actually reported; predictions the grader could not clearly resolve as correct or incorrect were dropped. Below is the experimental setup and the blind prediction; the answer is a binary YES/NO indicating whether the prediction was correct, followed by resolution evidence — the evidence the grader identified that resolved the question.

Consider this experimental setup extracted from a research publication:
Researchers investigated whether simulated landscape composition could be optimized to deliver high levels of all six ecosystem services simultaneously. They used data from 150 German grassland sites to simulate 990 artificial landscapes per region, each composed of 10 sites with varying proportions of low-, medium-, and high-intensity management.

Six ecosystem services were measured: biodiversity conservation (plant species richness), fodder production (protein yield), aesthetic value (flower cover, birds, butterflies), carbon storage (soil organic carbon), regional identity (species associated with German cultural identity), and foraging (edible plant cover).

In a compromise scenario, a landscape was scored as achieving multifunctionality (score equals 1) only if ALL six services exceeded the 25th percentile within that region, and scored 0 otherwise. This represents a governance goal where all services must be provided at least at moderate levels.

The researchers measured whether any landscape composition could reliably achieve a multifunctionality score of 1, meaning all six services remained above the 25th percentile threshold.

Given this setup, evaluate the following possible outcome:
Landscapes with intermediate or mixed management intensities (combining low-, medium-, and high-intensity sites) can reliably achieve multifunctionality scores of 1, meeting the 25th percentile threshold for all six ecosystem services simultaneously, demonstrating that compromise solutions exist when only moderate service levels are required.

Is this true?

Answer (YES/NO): NO